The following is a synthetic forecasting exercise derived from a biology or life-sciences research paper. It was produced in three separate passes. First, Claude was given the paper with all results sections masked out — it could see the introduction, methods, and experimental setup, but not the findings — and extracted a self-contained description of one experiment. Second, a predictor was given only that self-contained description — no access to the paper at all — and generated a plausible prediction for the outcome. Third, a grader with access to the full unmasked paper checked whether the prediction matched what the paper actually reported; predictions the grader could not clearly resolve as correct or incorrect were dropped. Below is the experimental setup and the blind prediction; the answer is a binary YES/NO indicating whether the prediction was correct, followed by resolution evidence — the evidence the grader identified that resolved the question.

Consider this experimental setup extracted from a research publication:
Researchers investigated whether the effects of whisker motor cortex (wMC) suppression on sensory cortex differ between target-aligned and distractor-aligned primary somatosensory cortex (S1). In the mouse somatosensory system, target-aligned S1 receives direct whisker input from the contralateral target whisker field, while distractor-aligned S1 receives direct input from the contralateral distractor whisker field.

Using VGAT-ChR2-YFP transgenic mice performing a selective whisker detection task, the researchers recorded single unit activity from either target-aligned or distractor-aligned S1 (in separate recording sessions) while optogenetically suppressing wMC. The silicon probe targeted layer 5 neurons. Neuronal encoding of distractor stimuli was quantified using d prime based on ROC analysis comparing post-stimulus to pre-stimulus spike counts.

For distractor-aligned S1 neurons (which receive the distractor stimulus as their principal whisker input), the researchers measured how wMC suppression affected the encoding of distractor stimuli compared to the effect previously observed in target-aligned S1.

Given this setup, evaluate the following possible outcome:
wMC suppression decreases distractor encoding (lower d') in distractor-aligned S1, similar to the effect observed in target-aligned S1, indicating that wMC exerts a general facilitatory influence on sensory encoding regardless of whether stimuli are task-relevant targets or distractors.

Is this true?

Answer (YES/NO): NO